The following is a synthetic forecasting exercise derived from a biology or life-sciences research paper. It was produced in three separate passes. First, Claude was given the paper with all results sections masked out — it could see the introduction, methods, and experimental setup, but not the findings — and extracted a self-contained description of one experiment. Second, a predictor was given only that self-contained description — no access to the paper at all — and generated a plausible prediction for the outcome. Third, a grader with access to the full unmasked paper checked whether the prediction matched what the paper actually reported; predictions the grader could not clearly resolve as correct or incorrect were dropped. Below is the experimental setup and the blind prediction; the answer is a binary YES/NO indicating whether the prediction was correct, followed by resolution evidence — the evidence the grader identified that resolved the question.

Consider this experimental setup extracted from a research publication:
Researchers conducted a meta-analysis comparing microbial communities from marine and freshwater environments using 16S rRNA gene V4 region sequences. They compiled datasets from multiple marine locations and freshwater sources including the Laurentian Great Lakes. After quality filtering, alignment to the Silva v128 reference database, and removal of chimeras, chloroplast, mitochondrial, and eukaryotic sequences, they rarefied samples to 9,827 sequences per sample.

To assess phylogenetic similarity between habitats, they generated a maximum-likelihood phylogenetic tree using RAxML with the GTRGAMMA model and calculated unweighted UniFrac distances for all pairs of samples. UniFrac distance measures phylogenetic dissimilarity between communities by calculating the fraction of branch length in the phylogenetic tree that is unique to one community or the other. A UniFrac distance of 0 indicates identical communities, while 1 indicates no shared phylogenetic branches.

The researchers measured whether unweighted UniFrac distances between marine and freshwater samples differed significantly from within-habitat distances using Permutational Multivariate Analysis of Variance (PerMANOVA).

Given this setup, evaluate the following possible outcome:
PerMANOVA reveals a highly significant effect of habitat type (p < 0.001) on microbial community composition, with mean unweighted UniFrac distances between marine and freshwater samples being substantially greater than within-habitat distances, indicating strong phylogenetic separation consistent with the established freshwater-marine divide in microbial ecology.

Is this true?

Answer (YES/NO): YES